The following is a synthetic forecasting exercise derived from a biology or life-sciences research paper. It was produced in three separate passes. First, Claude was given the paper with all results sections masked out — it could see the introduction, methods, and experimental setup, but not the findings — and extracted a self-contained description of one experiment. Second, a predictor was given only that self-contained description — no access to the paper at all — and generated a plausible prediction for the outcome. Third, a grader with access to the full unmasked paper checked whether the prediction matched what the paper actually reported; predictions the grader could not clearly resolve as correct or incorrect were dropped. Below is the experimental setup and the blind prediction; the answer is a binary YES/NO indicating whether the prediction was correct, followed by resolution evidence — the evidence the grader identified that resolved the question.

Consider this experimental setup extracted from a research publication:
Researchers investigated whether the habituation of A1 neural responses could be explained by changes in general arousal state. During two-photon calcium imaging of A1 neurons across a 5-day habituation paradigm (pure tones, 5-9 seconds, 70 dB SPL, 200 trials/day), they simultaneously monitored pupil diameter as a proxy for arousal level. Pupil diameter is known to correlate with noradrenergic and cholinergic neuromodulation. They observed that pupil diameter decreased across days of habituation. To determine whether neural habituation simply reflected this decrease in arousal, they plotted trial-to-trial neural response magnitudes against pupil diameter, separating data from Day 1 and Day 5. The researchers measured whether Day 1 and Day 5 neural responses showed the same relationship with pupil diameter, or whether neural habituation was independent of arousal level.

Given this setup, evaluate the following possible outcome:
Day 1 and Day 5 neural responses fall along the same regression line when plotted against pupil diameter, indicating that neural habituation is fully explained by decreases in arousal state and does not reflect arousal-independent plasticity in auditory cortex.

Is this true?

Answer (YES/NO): NO